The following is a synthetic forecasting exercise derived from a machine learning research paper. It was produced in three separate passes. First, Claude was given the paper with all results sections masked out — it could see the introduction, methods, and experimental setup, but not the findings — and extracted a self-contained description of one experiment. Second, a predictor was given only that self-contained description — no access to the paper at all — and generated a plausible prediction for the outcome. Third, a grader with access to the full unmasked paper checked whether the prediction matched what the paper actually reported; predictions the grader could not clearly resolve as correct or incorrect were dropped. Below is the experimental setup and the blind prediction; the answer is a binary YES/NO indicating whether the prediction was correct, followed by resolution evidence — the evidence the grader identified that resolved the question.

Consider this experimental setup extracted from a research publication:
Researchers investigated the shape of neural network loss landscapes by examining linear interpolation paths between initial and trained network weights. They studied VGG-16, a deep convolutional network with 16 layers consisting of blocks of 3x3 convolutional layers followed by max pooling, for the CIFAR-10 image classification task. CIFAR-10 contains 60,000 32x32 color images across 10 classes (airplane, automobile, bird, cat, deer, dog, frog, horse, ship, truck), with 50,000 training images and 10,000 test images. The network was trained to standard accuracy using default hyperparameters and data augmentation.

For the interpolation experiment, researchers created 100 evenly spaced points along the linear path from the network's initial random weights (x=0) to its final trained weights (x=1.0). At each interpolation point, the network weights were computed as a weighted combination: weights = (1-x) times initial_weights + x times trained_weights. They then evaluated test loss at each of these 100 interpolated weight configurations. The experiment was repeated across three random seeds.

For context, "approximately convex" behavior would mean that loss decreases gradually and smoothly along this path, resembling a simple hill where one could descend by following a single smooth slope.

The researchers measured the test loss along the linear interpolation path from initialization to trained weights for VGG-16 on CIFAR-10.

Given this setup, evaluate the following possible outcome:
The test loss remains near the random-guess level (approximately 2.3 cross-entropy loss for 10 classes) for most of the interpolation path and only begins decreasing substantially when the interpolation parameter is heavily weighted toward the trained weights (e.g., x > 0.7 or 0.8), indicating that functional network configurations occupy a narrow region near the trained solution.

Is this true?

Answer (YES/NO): YES